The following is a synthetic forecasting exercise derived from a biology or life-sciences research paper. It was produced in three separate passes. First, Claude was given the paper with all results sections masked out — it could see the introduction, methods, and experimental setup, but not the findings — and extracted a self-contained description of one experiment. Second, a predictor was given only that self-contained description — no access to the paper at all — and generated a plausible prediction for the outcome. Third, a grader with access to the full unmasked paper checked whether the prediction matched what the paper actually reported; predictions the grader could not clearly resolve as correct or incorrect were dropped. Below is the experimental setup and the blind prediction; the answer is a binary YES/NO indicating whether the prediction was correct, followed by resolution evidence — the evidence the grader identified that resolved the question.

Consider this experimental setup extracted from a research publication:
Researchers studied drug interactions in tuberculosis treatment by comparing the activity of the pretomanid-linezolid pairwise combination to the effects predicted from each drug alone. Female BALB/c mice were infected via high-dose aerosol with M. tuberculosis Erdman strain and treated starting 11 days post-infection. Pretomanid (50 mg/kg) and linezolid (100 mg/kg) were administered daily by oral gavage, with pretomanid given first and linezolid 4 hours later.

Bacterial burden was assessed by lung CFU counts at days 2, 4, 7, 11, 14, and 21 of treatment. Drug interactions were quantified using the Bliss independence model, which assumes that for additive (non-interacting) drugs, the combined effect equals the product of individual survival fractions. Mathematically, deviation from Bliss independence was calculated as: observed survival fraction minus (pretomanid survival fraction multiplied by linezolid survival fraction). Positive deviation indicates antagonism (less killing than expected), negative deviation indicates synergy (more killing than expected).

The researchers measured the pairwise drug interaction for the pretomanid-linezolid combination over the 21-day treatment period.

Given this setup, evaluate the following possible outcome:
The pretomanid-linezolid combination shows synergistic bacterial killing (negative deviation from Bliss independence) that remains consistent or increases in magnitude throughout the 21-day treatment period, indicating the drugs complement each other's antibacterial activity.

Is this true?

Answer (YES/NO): NO